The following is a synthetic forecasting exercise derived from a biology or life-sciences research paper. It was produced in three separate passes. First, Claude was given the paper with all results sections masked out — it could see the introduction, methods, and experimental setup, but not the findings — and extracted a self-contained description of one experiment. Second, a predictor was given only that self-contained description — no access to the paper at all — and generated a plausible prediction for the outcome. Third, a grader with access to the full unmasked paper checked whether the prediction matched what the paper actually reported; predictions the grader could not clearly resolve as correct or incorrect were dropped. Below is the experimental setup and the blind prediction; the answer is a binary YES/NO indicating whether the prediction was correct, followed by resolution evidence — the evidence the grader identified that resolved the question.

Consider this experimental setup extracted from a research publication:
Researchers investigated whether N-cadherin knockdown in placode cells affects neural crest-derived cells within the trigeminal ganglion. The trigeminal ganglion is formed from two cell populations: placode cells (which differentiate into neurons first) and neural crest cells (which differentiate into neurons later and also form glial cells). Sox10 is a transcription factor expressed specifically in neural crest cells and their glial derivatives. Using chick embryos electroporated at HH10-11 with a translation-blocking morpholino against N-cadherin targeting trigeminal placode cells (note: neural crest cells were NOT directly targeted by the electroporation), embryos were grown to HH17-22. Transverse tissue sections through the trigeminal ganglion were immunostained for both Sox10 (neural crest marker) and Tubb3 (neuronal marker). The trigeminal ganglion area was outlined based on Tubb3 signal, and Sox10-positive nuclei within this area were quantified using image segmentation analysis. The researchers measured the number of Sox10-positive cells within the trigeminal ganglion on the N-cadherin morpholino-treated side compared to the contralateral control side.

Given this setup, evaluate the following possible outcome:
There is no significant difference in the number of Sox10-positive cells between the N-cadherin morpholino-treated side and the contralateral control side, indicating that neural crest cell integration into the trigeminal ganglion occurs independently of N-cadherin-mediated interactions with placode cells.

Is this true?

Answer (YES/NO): YES